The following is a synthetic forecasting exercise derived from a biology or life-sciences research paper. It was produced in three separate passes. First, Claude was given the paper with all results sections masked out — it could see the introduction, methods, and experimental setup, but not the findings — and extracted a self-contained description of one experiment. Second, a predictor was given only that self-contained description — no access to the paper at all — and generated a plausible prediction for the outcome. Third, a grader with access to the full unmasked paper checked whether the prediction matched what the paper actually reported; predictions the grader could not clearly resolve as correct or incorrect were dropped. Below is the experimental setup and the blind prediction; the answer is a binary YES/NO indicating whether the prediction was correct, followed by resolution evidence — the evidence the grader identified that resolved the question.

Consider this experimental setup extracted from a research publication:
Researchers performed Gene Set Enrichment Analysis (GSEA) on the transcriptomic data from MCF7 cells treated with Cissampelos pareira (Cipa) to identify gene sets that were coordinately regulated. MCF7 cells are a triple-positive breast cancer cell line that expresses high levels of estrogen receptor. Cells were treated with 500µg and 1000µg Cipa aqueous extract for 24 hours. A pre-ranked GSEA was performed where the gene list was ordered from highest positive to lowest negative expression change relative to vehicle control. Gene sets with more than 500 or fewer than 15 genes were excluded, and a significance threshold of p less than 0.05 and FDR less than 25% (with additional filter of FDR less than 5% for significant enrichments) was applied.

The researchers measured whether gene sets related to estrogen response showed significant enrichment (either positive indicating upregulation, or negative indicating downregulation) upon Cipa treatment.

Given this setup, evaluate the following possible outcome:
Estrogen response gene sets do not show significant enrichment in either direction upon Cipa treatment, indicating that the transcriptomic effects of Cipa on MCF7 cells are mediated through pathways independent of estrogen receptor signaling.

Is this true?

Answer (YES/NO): NO